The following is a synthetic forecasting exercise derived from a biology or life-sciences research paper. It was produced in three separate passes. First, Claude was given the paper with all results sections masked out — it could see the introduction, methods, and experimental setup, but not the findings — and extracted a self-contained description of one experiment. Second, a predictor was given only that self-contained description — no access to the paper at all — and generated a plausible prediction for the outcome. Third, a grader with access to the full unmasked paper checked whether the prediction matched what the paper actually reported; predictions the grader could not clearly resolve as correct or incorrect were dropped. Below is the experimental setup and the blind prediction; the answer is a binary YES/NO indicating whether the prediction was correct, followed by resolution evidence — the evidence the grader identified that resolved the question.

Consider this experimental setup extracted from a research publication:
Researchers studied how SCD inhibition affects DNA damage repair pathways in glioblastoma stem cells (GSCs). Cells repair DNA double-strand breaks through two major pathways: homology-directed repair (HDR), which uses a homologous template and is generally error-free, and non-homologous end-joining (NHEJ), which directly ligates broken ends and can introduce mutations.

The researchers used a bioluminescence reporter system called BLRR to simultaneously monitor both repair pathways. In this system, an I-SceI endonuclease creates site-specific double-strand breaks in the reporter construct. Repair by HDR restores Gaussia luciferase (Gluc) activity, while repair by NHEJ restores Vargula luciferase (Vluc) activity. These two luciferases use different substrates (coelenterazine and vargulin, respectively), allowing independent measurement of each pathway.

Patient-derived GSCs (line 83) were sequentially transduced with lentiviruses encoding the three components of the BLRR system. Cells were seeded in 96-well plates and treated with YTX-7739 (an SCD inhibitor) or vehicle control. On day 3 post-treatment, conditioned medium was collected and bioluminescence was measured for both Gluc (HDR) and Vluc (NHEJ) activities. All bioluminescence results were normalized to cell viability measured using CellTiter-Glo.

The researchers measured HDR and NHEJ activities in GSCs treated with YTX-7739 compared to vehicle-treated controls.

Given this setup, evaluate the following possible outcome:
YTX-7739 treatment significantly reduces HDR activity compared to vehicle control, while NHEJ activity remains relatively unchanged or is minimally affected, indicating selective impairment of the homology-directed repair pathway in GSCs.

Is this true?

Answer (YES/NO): YES